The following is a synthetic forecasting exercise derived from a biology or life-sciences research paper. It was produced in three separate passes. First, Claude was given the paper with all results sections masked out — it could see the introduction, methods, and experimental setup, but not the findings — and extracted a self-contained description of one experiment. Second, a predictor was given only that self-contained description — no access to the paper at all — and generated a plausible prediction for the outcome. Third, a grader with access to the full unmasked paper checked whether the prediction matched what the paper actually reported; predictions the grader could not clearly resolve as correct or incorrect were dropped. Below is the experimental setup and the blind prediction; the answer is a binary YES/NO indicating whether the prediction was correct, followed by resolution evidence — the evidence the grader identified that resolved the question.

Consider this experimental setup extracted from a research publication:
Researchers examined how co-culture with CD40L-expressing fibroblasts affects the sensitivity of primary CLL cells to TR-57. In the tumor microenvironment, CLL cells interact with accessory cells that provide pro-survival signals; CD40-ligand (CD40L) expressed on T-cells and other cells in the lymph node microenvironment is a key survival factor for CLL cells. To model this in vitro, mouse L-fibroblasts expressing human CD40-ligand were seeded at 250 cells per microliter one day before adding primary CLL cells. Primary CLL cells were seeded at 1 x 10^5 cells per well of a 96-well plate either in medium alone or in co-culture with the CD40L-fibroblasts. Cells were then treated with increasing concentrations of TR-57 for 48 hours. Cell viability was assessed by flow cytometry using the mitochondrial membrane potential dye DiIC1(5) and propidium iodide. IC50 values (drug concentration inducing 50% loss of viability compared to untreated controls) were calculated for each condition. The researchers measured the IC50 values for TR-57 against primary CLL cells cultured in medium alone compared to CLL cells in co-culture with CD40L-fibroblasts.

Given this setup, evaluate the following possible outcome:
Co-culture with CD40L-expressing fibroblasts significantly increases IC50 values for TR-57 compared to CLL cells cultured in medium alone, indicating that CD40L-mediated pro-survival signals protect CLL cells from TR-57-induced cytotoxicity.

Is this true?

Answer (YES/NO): YES